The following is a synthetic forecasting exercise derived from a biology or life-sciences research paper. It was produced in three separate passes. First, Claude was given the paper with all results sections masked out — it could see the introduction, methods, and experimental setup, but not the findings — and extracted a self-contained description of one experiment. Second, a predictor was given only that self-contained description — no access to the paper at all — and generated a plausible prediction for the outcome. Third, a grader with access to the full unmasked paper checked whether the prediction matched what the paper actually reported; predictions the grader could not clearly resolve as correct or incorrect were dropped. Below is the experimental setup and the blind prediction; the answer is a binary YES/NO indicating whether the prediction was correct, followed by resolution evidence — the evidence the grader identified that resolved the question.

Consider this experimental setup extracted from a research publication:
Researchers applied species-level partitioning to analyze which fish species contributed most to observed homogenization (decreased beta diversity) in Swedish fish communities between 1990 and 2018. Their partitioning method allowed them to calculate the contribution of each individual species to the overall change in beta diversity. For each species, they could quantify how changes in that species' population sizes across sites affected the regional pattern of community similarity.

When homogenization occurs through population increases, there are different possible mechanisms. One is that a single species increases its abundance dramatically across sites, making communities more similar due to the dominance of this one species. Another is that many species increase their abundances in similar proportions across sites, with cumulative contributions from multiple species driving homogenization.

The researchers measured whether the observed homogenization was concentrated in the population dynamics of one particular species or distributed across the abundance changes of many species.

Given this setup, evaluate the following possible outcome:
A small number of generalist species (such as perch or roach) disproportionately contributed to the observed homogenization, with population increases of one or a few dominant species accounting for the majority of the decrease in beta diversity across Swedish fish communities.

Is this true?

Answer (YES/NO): NO